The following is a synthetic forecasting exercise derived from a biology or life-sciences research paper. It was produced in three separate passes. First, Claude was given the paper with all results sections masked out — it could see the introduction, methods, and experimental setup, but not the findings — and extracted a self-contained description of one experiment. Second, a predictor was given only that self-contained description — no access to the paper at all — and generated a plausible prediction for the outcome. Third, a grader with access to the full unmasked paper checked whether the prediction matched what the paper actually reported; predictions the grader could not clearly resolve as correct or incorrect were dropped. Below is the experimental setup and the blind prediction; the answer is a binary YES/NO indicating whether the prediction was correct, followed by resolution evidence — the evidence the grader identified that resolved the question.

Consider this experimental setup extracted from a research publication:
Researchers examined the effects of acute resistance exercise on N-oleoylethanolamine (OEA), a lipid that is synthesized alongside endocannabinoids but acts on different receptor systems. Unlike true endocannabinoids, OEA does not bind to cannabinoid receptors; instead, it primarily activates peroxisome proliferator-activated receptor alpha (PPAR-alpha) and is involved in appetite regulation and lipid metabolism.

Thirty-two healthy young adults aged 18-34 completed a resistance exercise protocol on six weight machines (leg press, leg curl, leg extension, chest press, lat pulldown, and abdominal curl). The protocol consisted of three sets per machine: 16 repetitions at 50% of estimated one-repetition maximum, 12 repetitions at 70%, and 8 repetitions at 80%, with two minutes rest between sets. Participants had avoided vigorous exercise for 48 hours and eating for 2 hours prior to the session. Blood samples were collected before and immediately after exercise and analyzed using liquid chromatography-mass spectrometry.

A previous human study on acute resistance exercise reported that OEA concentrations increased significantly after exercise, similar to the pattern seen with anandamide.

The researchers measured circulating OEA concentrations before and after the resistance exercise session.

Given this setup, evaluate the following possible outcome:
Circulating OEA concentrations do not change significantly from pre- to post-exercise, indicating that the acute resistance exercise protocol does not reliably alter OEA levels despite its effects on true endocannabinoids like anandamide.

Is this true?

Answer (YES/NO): NO